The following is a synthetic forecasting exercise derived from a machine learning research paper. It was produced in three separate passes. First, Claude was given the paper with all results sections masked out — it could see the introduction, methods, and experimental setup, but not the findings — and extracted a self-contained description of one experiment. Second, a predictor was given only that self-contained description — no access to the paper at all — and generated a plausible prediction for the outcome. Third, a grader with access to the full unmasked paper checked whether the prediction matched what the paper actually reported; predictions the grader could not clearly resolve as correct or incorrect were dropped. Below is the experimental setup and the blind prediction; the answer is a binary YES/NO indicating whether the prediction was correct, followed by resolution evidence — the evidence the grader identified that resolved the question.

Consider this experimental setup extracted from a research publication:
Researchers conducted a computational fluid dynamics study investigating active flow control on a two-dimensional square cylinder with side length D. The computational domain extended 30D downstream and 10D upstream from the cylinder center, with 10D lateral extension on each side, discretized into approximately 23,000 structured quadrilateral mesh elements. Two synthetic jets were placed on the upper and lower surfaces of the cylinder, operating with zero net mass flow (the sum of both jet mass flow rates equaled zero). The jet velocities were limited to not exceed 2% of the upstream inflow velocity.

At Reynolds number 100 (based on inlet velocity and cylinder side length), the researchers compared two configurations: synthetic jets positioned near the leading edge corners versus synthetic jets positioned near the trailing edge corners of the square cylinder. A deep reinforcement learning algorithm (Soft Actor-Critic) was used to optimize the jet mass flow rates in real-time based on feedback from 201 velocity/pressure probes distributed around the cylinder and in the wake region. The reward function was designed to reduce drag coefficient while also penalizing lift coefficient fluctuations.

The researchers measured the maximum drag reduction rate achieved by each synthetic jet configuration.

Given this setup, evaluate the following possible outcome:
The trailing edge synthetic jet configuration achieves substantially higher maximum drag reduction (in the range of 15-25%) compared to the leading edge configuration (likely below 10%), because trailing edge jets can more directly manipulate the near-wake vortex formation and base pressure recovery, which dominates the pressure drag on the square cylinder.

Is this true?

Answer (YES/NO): NO